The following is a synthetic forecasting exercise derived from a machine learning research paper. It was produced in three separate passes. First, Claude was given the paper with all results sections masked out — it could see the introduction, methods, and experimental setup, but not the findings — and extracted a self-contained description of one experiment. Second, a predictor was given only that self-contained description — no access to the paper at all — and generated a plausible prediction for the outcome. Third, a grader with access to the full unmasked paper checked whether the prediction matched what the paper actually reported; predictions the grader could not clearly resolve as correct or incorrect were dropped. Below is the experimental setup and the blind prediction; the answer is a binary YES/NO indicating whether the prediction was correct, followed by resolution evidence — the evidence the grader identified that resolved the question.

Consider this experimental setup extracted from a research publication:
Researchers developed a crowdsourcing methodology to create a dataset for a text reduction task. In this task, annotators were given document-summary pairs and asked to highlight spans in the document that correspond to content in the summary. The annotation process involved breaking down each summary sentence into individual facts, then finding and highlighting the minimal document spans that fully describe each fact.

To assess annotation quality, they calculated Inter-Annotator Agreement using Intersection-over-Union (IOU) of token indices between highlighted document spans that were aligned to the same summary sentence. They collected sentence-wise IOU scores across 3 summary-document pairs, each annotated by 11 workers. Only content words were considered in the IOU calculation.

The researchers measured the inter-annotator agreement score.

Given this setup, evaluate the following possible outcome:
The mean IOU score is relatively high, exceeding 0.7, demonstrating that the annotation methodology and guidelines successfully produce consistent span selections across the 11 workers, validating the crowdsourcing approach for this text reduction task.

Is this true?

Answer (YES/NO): YES